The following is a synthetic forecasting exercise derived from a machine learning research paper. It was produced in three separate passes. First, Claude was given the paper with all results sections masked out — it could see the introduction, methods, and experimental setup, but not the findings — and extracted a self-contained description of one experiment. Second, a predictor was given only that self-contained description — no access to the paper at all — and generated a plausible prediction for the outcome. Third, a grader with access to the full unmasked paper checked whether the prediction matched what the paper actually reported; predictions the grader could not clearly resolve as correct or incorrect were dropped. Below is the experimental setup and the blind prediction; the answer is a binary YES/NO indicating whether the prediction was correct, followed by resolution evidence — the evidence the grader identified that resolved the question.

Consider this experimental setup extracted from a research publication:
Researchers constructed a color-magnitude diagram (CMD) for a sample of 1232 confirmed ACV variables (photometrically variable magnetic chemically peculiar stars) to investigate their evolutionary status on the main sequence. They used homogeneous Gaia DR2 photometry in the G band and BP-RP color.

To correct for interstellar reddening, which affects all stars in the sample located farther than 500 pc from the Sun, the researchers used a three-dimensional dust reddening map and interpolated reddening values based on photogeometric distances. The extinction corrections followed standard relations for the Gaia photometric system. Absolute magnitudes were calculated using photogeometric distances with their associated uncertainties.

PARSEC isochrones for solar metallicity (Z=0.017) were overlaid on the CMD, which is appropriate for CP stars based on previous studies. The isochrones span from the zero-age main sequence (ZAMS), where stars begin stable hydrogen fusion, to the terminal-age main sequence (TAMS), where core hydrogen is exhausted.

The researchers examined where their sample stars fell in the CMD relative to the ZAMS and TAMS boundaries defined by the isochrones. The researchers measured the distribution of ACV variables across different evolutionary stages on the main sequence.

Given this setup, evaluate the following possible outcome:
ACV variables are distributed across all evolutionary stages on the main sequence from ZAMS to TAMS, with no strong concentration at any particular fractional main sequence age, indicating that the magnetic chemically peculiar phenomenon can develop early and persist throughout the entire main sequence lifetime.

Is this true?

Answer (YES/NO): NO